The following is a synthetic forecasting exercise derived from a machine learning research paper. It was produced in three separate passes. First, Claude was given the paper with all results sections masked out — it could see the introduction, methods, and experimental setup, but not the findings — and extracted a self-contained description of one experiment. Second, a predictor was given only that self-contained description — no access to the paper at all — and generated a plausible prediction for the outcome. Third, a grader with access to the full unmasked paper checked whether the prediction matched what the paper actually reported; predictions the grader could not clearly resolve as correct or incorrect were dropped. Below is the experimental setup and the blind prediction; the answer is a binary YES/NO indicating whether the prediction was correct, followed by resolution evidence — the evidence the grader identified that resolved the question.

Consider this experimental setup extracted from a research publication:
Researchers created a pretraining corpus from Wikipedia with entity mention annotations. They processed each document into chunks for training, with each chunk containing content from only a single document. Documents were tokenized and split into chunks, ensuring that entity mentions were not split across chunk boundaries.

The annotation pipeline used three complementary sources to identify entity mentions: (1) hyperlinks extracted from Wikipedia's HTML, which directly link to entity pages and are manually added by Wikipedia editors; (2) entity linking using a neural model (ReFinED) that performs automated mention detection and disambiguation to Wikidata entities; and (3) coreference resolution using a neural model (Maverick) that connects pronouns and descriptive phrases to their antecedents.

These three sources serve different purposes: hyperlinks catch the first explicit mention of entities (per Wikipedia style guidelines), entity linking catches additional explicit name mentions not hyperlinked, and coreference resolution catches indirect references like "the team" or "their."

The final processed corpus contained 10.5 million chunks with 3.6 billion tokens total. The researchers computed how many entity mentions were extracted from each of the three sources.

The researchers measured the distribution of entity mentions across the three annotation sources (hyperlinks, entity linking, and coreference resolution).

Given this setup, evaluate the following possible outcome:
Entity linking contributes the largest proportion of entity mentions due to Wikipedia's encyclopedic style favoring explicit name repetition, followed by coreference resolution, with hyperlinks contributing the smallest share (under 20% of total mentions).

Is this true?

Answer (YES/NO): NO